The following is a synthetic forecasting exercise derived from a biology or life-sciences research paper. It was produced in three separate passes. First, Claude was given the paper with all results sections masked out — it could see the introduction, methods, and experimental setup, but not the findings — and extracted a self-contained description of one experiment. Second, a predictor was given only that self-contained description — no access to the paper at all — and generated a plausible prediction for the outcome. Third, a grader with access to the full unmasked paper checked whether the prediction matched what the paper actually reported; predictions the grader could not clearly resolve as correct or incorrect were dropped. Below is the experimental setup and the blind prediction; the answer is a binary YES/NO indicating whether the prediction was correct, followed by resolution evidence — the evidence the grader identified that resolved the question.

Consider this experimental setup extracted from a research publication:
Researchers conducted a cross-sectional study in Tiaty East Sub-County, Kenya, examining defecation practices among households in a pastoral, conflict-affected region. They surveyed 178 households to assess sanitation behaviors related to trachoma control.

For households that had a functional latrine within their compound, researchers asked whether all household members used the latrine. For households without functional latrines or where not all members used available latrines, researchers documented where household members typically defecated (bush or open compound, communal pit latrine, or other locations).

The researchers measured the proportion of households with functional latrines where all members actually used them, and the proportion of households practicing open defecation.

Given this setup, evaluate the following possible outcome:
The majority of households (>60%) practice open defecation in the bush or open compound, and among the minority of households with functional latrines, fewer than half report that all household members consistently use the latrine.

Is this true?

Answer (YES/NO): YES